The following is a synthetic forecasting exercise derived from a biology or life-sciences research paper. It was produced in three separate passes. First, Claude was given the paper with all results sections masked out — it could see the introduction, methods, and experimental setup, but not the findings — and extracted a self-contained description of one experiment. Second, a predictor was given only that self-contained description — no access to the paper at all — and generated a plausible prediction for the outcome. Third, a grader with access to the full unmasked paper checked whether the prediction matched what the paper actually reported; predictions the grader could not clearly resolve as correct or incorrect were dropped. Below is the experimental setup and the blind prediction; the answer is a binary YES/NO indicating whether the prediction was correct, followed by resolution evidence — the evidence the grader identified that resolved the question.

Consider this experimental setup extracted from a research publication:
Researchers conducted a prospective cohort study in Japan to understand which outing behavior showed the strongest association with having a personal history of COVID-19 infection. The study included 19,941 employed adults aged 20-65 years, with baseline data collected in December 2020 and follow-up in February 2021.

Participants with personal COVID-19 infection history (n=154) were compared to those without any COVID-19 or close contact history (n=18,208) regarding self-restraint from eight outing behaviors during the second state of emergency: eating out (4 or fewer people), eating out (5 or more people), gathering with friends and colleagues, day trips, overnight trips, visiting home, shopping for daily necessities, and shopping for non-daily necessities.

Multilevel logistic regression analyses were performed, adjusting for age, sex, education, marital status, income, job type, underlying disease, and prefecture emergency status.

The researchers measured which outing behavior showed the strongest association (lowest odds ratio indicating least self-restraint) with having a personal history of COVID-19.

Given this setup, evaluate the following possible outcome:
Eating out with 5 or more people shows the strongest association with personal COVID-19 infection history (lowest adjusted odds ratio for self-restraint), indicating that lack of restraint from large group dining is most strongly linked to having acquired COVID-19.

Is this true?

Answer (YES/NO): NO